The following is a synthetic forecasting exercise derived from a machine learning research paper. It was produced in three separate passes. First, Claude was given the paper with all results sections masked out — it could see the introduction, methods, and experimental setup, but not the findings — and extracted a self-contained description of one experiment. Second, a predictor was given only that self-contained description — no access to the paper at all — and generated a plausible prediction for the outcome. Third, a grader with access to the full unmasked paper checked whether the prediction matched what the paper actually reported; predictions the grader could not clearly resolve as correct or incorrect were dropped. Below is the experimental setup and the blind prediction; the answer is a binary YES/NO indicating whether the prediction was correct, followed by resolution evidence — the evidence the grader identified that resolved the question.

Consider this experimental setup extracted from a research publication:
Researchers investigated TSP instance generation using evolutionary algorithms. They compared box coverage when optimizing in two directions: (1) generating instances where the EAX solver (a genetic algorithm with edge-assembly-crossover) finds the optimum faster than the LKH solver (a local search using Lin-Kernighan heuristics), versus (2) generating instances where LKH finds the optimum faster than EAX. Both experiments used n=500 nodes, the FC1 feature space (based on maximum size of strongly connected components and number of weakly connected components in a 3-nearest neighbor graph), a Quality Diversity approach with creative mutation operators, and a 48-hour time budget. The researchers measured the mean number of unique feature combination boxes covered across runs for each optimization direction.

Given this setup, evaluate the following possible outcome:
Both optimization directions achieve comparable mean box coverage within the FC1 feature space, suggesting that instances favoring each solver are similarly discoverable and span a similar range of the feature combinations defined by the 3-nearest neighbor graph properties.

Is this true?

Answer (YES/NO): YES